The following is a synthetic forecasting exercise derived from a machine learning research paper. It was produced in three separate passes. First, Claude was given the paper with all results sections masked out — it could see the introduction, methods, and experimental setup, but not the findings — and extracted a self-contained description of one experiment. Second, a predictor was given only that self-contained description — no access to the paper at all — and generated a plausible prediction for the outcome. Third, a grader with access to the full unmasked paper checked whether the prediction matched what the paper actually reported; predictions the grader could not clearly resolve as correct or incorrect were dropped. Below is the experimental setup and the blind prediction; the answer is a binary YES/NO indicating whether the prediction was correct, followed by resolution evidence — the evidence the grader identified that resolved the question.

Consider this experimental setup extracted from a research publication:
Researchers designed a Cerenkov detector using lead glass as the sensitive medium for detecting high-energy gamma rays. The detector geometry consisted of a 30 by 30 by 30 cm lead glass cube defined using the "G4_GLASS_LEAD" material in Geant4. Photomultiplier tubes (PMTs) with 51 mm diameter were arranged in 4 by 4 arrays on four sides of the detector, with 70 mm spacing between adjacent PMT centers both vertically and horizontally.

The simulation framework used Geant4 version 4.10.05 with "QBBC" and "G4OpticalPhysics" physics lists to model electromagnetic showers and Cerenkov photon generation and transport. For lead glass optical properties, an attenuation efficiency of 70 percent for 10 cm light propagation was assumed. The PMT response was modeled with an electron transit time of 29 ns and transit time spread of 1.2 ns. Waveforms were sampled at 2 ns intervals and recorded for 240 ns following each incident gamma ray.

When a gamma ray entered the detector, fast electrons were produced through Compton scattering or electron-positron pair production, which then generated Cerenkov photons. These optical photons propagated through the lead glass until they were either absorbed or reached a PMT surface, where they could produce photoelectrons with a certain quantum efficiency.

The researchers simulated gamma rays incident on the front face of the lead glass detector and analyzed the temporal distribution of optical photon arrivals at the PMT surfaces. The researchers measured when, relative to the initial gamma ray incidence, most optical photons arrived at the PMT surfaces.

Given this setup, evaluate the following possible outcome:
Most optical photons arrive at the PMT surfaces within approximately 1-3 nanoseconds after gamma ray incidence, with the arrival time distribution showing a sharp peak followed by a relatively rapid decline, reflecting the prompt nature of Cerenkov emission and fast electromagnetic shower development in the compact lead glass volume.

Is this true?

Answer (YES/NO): NO